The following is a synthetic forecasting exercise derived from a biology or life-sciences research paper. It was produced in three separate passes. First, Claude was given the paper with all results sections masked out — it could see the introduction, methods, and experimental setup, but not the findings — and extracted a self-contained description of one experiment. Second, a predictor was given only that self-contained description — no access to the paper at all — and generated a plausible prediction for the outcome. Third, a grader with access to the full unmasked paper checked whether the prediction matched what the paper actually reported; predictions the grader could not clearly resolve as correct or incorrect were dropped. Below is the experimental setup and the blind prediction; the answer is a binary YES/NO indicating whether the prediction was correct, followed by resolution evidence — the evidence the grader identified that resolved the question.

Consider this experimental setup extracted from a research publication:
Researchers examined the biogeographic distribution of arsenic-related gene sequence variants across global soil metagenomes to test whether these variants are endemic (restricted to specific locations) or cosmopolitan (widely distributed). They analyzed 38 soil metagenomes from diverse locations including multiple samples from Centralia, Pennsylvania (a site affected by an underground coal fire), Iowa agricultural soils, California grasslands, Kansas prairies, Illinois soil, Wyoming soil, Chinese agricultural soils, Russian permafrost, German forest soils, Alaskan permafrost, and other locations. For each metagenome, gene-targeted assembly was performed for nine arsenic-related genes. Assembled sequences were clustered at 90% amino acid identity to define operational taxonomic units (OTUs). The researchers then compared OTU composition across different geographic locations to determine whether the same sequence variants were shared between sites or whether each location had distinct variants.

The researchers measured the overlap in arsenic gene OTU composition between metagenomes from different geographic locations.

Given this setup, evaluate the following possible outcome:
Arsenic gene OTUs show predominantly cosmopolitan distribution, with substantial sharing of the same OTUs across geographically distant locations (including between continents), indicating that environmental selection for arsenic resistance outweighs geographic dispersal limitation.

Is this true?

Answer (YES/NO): NO